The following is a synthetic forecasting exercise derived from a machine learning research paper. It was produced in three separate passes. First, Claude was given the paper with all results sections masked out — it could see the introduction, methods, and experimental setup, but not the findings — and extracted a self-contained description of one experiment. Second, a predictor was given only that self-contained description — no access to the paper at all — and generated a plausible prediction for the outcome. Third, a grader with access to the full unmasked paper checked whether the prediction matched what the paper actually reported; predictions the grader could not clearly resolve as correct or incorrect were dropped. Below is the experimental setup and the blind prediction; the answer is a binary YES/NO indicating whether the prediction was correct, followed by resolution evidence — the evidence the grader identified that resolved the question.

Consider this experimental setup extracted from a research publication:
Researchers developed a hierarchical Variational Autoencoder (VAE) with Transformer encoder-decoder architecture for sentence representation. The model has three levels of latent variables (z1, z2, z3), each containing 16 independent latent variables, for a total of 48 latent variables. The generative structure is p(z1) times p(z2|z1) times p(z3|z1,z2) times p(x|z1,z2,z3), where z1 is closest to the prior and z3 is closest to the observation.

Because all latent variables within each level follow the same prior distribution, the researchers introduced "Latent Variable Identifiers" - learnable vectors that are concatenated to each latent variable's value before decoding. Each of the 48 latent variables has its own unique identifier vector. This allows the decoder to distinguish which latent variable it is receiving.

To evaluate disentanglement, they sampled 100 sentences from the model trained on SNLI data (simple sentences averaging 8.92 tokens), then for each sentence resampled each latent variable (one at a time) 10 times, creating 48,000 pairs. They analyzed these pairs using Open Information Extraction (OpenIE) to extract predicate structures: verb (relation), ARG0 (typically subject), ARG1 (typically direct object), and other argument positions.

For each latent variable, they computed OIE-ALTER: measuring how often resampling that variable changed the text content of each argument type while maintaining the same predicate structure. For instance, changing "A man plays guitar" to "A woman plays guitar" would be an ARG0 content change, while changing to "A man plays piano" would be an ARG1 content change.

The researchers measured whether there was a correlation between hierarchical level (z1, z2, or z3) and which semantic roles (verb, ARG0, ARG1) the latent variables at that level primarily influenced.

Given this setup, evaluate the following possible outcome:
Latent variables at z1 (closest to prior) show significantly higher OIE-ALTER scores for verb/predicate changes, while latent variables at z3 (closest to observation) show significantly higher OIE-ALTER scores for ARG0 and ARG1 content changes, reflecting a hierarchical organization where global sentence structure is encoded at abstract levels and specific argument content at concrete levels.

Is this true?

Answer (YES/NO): NO